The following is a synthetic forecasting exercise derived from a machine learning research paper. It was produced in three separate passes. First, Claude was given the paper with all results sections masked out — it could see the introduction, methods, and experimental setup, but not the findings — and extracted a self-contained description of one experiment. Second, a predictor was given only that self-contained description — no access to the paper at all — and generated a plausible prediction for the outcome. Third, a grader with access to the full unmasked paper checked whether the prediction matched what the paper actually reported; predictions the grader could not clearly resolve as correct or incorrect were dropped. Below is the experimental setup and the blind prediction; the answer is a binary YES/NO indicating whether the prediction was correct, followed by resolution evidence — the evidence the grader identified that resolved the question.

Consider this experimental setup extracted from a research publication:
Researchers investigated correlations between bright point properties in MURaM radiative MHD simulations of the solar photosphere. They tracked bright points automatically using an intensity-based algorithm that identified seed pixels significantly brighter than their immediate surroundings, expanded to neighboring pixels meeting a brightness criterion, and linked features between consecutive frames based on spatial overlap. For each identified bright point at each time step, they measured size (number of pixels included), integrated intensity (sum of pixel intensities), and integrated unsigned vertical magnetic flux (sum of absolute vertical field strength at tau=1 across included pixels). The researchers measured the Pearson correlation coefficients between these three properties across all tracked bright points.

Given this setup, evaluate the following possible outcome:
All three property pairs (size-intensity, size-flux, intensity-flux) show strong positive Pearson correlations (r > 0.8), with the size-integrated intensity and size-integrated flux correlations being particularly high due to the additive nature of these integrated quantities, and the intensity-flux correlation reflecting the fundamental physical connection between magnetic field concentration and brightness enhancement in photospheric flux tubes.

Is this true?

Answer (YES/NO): NO